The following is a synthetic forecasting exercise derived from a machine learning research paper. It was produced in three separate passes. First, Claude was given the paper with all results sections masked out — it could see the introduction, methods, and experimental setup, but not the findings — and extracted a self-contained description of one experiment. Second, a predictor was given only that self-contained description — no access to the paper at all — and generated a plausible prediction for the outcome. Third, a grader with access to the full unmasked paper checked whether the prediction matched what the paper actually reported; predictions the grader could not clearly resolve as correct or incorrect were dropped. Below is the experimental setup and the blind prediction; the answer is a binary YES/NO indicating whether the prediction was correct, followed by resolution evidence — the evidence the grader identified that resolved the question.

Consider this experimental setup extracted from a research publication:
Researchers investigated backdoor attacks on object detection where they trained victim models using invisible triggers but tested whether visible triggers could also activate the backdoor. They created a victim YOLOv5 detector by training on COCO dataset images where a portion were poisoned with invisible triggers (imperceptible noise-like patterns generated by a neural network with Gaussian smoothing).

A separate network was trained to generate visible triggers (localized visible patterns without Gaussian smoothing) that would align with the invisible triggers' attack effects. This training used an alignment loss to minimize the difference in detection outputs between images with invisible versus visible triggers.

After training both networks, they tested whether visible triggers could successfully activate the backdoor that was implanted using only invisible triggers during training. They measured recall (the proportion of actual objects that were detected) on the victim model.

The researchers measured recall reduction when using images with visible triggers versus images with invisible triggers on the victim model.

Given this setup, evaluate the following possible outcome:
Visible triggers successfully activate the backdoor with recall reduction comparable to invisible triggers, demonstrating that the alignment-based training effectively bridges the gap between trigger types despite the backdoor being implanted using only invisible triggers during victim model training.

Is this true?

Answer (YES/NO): YES